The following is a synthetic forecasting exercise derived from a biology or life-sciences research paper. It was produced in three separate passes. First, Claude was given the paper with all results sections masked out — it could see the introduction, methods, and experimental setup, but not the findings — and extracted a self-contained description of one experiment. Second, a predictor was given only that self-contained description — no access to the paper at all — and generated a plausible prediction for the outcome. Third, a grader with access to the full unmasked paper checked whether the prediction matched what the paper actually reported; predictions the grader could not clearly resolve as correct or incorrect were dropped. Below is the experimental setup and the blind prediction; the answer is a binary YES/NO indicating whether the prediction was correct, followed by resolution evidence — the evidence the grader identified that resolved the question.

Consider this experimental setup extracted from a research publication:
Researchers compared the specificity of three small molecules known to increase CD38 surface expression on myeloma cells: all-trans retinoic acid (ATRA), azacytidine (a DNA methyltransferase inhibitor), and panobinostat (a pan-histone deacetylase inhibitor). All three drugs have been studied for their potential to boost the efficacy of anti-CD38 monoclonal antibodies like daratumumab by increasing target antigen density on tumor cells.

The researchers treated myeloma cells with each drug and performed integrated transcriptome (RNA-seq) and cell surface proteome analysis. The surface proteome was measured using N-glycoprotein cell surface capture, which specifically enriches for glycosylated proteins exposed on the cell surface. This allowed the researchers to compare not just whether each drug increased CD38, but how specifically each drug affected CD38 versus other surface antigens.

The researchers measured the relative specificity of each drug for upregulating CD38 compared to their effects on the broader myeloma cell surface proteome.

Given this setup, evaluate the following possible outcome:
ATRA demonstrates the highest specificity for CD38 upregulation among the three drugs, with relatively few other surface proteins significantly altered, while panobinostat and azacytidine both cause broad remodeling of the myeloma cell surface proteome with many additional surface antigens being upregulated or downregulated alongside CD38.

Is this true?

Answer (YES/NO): YES